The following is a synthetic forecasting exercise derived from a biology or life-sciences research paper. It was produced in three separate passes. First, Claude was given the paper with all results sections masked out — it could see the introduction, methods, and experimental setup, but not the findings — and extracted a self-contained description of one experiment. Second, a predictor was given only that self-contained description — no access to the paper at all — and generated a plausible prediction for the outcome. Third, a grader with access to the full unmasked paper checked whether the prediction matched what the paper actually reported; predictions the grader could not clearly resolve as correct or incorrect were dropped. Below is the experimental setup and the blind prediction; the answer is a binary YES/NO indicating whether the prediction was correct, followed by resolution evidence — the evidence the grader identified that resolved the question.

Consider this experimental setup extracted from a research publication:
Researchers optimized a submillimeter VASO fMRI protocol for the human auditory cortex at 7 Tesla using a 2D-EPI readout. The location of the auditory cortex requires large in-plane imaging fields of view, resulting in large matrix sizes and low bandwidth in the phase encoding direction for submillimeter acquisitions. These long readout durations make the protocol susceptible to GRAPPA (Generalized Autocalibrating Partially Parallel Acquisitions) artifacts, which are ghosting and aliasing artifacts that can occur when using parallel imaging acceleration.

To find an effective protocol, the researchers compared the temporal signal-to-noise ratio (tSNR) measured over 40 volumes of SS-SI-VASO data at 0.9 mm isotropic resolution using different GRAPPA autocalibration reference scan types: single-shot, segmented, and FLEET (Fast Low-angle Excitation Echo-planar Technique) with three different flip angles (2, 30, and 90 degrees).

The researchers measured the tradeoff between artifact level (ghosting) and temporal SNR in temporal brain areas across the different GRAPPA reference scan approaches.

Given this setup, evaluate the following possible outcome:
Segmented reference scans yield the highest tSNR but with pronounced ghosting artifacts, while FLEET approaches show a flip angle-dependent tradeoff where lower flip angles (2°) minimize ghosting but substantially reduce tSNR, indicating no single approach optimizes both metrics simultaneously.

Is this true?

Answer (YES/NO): NO